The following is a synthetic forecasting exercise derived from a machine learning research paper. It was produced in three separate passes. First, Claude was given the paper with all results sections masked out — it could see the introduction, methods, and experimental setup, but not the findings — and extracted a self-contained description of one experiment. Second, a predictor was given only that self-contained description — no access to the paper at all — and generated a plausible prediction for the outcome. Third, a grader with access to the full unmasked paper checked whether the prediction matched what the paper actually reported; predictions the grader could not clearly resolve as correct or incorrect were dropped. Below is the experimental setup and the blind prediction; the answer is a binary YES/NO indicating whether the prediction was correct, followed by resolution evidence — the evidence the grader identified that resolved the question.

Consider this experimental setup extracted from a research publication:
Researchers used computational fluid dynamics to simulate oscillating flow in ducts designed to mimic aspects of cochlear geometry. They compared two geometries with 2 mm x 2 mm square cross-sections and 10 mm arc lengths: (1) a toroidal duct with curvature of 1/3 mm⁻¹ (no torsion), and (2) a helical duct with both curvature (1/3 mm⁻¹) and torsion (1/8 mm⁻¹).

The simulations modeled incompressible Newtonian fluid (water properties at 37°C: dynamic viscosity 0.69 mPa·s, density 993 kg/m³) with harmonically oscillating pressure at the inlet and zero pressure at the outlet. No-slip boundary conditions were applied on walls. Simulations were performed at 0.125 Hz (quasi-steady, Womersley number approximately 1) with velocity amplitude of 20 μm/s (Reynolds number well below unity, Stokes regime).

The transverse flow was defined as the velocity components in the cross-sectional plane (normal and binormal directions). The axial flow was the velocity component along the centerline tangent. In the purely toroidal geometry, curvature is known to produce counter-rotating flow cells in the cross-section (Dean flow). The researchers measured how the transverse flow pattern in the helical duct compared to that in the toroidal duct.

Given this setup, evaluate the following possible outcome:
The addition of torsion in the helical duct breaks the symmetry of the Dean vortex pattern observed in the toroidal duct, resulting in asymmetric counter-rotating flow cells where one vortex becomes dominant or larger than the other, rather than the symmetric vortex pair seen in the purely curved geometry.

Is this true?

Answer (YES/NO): NO